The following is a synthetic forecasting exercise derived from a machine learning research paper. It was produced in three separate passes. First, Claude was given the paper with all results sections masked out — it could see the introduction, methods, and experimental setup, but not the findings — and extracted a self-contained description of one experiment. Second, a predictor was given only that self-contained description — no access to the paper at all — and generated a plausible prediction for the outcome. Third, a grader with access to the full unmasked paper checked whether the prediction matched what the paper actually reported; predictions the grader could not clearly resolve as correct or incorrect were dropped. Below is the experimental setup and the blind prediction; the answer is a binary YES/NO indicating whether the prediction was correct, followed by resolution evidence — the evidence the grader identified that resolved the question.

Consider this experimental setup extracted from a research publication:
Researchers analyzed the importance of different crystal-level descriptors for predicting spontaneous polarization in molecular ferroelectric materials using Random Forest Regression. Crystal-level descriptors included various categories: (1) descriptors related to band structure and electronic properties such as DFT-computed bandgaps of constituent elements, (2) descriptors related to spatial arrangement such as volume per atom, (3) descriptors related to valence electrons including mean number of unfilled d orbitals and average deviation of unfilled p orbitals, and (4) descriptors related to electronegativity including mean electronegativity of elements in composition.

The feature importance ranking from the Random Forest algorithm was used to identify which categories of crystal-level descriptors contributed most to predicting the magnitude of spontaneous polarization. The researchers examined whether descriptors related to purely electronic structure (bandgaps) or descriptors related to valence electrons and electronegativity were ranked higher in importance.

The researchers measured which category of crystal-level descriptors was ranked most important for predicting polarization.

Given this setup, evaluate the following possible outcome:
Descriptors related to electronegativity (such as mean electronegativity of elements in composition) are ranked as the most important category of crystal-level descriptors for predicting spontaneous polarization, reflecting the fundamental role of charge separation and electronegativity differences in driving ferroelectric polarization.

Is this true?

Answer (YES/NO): NO